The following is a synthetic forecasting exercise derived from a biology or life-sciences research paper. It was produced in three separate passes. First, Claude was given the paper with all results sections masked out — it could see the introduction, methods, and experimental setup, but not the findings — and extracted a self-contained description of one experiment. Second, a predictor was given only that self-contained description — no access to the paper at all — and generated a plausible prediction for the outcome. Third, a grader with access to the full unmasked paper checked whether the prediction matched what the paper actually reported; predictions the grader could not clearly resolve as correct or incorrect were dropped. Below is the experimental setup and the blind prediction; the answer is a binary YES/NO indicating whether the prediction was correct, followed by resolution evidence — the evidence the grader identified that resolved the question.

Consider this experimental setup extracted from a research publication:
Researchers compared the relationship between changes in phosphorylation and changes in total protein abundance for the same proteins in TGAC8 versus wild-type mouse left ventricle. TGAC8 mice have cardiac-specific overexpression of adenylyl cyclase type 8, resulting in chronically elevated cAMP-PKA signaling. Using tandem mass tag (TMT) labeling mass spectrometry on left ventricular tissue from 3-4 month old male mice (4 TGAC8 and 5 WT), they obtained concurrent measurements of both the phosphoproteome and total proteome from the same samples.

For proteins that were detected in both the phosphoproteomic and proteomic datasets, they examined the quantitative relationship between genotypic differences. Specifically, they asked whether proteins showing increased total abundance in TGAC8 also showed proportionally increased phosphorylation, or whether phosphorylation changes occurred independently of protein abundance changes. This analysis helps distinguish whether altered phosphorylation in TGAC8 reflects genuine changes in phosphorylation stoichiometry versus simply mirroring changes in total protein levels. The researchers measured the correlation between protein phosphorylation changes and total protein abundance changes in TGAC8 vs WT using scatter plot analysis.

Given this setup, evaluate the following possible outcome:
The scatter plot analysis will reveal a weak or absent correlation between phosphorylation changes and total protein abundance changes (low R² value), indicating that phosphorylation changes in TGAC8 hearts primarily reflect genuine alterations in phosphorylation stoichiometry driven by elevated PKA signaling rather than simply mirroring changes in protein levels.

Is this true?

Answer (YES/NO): NO